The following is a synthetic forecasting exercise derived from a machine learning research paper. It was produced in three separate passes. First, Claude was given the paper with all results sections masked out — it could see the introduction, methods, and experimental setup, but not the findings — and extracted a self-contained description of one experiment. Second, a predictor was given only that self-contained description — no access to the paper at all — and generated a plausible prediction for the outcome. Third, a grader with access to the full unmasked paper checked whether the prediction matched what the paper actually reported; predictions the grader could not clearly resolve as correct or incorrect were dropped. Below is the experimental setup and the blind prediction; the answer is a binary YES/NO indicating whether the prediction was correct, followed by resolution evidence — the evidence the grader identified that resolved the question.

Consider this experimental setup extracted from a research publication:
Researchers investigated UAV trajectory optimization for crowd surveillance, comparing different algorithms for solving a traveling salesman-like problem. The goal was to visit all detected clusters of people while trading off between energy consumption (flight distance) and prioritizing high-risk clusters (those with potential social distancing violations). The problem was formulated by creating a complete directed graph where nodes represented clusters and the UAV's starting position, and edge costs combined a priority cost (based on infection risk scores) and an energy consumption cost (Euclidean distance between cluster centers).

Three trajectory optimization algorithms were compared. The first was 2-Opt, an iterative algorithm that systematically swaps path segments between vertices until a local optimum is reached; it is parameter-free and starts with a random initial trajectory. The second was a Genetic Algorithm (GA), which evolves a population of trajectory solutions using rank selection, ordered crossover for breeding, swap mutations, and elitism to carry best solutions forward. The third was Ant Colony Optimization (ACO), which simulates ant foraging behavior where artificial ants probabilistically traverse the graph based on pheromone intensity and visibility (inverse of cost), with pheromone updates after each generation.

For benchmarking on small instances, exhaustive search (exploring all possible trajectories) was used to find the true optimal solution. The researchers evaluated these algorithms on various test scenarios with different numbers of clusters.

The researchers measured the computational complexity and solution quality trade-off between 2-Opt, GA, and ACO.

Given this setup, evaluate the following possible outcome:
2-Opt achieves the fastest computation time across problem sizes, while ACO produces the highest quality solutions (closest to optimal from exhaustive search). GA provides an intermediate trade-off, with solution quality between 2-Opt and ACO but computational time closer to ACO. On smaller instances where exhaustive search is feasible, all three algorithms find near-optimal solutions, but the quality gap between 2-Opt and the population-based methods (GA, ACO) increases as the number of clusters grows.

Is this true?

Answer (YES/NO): NO